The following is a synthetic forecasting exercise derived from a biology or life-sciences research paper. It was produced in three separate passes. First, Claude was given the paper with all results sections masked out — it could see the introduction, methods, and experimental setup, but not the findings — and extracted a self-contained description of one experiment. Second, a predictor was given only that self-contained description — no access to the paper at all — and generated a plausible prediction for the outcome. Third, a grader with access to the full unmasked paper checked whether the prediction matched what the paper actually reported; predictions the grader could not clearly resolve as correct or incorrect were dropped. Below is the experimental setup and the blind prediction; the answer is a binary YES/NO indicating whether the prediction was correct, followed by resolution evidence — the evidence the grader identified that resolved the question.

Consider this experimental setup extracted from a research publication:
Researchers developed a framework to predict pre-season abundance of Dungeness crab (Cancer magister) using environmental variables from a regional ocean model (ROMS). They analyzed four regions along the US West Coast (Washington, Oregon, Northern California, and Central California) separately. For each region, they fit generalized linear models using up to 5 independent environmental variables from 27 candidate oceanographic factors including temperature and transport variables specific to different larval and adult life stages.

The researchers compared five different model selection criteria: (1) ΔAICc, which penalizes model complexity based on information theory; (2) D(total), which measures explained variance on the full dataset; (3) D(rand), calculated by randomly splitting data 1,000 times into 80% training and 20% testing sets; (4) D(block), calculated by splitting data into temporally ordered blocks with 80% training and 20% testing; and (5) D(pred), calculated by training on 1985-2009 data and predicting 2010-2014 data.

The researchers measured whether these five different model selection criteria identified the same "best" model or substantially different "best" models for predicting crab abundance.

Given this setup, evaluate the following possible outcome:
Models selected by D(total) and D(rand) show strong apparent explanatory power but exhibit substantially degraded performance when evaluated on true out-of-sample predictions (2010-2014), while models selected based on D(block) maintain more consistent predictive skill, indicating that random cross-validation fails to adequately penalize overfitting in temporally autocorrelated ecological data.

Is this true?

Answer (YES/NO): NO